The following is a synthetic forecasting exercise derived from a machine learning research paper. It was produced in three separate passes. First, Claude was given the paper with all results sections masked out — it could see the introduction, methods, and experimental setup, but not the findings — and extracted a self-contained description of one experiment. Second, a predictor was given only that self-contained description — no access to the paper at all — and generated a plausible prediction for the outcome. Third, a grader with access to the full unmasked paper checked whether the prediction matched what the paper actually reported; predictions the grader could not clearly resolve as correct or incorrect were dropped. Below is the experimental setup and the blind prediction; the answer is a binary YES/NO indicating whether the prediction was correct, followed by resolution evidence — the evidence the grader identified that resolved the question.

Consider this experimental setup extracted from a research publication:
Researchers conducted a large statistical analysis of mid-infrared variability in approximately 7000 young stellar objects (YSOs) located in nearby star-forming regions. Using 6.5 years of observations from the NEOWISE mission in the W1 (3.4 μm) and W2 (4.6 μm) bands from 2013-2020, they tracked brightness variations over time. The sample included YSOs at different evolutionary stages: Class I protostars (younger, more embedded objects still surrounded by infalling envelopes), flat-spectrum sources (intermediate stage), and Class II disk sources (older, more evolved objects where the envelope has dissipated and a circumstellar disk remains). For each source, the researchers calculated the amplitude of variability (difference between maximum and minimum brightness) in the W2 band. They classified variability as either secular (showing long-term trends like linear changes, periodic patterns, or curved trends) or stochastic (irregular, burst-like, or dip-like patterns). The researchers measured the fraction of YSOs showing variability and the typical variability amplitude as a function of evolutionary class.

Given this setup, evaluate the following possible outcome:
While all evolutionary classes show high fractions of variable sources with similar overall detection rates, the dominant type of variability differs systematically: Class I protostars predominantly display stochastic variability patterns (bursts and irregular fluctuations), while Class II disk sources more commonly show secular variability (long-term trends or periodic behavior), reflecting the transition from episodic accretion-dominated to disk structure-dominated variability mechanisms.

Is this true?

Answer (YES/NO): NO